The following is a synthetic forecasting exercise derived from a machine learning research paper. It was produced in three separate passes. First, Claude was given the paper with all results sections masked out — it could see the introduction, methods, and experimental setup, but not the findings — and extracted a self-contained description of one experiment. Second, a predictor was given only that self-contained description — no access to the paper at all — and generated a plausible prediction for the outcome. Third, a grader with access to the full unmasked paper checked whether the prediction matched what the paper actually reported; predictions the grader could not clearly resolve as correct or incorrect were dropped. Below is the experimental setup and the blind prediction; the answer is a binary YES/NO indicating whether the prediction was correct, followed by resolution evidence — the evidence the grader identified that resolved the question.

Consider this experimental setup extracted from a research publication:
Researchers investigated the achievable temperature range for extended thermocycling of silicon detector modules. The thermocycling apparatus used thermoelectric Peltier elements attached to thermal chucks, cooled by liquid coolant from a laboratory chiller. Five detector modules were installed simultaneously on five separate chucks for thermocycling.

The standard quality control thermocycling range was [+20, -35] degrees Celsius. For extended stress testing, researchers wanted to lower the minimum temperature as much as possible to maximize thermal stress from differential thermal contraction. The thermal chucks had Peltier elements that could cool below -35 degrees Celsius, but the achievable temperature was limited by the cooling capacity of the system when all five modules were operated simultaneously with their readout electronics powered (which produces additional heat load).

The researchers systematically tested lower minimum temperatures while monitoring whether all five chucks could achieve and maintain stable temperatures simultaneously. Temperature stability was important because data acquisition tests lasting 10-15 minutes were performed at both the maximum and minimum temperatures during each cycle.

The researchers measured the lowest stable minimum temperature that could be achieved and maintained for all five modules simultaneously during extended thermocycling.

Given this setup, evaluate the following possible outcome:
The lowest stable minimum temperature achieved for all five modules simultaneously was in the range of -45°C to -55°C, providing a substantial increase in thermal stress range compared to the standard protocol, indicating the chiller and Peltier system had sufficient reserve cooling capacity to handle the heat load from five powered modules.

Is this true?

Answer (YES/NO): NO